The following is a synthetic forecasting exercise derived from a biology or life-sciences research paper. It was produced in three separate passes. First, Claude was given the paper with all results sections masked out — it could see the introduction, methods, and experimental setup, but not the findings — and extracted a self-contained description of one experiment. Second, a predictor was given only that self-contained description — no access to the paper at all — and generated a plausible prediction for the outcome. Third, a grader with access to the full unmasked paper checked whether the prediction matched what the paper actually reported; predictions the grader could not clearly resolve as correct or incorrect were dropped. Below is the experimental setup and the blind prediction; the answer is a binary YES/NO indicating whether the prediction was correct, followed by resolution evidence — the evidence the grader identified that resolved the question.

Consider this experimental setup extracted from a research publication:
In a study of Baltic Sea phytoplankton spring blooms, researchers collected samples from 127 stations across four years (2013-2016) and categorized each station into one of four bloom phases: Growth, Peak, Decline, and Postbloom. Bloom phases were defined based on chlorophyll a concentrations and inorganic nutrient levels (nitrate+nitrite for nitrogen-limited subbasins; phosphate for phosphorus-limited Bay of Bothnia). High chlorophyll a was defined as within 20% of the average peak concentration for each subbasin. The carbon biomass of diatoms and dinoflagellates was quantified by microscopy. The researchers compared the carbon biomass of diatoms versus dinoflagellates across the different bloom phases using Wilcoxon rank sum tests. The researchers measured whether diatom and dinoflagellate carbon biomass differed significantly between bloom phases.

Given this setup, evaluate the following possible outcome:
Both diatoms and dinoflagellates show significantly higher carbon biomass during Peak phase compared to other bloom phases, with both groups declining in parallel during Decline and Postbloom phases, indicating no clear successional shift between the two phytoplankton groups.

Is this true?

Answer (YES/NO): NO